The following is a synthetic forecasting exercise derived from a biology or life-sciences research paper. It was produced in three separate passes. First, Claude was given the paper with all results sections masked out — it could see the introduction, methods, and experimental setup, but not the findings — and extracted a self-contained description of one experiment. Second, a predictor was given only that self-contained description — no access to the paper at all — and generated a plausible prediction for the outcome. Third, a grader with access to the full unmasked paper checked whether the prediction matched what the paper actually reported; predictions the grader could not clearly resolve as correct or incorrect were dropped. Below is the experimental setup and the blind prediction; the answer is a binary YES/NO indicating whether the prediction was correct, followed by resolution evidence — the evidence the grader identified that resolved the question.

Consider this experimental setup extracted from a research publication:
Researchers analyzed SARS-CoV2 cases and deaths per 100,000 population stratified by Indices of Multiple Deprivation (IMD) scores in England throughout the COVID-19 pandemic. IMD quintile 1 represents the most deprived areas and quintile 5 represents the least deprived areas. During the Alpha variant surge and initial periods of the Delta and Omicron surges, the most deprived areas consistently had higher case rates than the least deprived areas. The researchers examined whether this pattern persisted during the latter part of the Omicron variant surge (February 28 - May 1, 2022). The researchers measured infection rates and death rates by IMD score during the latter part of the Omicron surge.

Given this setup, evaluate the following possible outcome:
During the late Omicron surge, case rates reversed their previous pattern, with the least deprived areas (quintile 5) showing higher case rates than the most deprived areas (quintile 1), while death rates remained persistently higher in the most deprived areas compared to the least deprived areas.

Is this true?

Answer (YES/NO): YES